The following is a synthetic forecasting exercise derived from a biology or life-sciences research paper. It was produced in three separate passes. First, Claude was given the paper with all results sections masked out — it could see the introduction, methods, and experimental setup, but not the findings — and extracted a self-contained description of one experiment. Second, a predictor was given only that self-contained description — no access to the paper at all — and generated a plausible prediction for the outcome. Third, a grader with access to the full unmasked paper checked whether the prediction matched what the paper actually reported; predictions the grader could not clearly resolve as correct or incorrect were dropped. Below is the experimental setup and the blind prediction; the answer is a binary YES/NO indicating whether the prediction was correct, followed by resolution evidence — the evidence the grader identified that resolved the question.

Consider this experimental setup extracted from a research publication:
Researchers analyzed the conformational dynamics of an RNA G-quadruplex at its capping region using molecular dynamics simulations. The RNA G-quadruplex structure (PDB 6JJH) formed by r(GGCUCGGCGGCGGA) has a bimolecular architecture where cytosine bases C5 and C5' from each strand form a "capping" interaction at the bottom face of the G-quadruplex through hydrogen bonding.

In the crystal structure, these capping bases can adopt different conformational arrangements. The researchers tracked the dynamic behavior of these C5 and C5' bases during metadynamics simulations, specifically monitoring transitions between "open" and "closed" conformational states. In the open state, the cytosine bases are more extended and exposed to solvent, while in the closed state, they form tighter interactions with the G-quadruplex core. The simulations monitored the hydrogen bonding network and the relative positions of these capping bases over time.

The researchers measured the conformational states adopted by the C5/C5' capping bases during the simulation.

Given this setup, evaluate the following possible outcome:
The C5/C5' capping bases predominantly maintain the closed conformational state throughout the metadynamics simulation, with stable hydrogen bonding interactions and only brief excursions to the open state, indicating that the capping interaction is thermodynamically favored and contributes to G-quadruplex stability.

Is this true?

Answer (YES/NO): NO